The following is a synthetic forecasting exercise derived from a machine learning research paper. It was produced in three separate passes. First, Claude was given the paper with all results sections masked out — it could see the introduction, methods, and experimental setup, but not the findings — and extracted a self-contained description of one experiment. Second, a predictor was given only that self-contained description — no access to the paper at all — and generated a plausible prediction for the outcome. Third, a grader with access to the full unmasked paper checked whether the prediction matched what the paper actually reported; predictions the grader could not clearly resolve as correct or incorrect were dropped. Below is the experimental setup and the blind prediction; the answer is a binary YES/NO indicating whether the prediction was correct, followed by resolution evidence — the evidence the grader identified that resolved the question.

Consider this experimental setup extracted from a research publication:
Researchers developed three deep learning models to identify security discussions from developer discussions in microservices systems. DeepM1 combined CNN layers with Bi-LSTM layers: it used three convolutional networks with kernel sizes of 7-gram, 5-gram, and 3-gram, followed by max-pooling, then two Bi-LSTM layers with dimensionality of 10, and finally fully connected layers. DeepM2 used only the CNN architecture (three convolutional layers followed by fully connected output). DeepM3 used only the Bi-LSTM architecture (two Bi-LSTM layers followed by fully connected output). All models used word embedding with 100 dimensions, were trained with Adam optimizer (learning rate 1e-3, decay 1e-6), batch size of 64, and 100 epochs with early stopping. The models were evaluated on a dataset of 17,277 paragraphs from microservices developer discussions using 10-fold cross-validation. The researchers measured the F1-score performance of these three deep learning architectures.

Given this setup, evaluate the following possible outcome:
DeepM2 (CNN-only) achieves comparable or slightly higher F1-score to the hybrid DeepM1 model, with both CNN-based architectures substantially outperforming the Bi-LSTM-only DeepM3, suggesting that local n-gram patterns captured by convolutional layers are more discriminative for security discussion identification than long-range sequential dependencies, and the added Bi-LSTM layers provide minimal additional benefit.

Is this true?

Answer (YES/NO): NO